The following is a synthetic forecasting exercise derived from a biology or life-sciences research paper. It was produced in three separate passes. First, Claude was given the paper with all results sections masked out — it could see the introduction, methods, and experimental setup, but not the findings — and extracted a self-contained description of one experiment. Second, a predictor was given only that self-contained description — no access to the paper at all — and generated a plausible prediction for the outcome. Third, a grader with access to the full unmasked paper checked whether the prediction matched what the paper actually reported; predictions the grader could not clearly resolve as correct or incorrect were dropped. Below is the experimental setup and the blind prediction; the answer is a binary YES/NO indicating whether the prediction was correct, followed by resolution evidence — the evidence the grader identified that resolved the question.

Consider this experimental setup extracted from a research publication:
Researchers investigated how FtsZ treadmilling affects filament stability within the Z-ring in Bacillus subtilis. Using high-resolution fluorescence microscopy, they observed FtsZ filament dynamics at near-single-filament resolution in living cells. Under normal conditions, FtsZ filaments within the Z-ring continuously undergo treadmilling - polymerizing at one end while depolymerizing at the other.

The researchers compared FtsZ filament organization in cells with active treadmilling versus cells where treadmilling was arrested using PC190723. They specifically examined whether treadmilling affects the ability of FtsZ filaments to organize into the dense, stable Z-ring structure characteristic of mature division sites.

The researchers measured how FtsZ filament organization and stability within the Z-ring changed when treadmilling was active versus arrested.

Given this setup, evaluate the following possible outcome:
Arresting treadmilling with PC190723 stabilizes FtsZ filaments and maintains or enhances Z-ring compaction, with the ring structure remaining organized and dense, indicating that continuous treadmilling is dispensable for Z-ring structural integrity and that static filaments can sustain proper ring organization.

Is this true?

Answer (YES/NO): NO